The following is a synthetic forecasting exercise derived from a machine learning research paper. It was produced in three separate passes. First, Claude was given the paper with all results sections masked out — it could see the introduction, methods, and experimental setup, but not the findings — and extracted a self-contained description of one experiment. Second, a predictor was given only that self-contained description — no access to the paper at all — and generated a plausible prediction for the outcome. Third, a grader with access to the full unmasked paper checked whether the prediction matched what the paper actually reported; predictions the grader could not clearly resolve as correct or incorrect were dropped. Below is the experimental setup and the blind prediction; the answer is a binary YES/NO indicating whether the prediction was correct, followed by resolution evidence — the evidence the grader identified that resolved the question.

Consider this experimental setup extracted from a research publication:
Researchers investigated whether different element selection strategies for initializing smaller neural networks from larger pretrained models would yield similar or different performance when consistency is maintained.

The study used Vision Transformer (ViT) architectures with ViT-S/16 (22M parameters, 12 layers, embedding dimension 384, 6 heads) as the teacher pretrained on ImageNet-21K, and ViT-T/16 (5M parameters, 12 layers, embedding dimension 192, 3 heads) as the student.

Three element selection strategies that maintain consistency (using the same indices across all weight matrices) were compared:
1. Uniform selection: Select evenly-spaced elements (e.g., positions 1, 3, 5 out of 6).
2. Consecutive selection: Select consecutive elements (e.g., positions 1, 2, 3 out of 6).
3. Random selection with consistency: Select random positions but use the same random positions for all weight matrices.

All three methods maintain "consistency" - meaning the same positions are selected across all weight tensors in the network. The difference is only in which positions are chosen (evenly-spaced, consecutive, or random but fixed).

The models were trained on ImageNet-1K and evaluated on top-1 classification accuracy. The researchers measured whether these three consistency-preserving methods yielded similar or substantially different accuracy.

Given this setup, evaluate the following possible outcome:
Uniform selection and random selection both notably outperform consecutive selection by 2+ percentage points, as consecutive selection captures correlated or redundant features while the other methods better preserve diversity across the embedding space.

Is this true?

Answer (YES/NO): NO